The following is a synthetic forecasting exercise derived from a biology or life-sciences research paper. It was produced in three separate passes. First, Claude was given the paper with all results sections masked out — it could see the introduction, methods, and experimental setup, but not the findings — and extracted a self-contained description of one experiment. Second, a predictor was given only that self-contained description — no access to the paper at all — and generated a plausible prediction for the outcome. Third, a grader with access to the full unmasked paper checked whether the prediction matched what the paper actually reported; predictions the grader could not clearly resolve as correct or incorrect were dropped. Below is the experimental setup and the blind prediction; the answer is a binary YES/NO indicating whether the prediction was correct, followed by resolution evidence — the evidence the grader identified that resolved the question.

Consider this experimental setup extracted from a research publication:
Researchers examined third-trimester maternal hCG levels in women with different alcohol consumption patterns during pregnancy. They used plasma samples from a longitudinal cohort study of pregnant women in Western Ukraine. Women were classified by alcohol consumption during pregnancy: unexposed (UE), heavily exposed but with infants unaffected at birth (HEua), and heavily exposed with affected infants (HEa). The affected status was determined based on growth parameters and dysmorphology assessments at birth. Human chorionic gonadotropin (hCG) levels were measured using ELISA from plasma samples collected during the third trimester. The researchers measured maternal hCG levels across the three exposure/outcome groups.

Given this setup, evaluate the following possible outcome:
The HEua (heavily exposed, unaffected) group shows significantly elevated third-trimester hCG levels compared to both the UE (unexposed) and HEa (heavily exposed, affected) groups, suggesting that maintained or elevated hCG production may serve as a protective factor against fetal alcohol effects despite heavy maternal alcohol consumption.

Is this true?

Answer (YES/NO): NO